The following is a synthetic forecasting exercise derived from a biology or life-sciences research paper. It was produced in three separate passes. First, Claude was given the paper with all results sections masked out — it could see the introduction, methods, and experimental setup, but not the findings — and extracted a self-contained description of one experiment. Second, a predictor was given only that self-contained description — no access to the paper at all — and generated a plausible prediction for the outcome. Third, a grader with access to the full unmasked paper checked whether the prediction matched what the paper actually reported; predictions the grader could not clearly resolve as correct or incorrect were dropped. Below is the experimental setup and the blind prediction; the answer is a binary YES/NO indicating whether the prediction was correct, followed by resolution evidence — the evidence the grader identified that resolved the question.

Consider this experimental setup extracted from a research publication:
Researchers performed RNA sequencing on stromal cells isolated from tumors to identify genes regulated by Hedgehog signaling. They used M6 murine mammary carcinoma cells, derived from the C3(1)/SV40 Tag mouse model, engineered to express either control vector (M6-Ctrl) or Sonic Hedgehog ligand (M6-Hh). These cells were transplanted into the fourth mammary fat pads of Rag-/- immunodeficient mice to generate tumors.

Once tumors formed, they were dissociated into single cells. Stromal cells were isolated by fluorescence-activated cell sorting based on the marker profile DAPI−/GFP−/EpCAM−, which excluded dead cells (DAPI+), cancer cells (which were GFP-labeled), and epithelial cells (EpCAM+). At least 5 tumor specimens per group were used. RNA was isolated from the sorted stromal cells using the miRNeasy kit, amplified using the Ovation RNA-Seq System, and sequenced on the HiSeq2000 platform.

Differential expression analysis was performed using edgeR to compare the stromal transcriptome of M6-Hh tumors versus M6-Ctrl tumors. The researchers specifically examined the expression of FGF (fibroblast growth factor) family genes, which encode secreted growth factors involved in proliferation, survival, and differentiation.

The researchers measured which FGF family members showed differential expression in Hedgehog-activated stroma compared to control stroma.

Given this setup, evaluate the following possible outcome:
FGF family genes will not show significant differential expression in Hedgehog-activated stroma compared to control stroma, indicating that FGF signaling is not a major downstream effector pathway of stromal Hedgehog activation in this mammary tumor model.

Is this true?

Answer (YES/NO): NO